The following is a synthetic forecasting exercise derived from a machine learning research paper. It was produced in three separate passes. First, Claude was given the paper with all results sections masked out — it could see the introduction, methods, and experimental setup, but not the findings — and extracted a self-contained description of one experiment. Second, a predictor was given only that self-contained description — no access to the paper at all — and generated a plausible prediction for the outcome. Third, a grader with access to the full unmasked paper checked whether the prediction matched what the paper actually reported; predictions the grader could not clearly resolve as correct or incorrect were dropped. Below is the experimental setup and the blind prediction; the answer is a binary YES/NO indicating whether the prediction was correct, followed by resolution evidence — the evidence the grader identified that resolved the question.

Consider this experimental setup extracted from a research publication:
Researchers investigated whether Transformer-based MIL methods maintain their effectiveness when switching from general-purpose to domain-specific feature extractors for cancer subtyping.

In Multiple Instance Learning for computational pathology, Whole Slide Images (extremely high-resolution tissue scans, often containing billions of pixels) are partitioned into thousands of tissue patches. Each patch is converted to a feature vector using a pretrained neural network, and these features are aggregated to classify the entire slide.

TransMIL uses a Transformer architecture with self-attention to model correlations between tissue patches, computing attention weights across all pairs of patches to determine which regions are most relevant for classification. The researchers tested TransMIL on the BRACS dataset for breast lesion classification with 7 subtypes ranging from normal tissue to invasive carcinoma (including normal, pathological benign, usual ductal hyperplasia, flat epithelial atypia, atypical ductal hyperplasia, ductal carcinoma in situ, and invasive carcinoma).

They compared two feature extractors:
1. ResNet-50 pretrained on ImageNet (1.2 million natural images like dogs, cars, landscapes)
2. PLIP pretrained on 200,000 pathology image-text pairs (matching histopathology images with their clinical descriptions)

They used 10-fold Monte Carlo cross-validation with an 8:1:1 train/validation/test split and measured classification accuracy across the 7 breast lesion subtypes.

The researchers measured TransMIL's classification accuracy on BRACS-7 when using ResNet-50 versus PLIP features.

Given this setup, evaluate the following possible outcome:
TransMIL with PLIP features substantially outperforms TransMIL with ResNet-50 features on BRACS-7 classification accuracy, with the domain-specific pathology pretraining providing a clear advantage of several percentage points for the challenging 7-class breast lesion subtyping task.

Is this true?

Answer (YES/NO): NO